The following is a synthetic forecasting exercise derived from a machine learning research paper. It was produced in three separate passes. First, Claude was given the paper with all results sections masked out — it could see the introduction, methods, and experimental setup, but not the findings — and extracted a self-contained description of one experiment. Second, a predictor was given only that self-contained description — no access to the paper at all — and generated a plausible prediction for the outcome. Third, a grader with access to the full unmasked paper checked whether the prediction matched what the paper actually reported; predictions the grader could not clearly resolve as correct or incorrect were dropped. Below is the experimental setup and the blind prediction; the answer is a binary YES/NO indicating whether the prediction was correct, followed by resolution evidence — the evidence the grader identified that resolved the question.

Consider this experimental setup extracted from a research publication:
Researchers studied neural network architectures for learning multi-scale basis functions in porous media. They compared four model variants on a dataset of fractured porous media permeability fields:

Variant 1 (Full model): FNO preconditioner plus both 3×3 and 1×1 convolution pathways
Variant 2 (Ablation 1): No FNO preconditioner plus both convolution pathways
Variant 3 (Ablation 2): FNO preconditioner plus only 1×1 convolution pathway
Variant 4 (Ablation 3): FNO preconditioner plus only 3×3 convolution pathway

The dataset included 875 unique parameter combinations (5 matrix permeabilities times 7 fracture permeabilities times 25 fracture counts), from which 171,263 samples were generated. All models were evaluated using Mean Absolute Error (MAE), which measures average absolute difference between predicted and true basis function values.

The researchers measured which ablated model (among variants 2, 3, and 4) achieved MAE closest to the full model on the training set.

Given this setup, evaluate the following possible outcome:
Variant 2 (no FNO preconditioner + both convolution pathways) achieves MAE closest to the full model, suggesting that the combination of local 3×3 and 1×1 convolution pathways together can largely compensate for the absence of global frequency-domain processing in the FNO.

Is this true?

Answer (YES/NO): NO